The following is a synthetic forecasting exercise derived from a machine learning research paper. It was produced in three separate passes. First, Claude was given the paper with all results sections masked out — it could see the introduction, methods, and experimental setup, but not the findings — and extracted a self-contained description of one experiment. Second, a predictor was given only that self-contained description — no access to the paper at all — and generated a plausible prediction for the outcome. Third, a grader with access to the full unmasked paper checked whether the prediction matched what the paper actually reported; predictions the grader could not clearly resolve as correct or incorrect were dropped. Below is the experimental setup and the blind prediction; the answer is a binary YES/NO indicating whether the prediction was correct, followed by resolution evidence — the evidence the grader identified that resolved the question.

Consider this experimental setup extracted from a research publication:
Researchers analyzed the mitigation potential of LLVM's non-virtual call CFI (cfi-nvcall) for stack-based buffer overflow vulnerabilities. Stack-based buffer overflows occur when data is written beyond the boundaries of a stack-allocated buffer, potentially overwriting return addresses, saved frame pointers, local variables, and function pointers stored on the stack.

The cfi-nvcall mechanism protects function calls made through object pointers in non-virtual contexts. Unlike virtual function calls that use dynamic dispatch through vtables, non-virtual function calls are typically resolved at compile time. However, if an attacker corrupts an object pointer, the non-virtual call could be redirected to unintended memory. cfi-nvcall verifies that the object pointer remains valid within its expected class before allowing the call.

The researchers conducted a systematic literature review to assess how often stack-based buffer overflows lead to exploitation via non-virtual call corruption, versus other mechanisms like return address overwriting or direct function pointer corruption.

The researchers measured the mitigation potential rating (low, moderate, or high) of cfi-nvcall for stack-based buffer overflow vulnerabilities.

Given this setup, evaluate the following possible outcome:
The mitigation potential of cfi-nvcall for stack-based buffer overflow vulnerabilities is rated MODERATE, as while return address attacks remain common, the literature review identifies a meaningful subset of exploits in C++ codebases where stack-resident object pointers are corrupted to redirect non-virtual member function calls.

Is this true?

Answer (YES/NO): NO